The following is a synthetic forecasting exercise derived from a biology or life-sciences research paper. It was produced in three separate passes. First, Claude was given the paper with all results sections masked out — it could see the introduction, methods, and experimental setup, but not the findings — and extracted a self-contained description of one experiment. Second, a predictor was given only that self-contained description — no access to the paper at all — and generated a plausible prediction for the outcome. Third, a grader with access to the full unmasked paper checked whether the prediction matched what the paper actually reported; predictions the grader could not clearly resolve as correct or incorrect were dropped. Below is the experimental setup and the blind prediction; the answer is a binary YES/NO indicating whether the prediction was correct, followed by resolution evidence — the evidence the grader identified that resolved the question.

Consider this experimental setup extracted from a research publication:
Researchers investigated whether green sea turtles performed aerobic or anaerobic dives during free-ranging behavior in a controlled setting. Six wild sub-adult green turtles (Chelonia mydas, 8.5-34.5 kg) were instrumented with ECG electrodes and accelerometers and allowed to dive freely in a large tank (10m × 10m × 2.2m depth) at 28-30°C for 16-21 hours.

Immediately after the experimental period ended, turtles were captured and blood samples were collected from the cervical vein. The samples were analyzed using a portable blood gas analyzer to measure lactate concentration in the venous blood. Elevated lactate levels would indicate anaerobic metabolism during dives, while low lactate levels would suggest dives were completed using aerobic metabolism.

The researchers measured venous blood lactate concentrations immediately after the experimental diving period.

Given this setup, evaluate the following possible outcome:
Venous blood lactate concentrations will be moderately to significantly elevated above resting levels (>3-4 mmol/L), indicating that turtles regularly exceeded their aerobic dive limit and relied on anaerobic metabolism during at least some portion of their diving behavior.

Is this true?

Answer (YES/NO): NO